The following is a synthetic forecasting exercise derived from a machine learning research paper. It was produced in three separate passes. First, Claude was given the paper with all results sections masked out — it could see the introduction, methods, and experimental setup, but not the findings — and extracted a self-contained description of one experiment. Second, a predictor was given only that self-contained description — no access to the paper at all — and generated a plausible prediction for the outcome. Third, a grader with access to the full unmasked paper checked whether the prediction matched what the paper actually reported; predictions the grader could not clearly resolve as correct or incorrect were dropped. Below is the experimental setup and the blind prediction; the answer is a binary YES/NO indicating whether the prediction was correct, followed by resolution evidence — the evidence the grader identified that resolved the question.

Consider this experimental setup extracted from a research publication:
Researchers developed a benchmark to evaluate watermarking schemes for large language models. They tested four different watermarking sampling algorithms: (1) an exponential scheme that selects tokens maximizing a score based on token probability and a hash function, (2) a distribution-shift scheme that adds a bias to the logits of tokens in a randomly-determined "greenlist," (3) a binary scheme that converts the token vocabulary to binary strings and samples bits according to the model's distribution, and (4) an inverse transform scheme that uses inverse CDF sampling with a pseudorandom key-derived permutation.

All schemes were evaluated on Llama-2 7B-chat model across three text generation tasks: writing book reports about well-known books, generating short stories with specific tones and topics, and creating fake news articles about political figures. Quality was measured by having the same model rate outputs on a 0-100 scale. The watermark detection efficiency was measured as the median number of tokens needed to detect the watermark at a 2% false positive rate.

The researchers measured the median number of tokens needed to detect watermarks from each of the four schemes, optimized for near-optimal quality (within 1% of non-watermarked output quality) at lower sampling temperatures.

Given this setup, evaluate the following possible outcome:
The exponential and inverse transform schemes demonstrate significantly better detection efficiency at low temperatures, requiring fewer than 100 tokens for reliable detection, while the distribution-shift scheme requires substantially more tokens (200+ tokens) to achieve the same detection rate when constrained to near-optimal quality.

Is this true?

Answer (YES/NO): NO